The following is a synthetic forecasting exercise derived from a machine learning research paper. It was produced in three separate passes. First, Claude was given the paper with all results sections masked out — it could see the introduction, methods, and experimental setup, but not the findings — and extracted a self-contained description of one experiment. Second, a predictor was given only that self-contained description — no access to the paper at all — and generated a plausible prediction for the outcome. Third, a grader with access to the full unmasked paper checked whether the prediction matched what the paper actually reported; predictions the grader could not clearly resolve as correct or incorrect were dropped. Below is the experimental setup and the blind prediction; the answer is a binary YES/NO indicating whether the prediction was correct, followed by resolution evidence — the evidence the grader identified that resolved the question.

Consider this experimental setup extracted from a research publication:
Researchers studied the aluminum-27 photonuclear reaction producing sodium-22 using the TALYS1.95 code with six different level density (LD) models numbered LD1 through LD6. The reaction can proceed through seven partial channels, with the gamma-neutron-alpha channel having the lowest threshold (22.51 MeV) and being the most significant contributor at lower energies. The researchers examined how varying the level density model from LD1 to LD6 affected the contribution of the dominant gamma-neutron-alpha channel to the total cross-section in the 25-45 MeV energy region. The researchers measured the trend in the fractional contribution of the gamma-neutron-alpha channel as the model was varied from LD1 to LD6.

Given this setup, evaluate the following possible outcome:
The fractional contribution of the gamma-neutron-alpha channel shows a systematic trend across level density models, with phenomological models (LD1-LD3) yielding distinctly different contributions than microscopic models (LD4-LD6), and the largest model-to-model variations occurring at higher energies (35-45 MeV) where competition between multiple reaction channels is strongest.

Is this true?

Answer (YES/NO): NO